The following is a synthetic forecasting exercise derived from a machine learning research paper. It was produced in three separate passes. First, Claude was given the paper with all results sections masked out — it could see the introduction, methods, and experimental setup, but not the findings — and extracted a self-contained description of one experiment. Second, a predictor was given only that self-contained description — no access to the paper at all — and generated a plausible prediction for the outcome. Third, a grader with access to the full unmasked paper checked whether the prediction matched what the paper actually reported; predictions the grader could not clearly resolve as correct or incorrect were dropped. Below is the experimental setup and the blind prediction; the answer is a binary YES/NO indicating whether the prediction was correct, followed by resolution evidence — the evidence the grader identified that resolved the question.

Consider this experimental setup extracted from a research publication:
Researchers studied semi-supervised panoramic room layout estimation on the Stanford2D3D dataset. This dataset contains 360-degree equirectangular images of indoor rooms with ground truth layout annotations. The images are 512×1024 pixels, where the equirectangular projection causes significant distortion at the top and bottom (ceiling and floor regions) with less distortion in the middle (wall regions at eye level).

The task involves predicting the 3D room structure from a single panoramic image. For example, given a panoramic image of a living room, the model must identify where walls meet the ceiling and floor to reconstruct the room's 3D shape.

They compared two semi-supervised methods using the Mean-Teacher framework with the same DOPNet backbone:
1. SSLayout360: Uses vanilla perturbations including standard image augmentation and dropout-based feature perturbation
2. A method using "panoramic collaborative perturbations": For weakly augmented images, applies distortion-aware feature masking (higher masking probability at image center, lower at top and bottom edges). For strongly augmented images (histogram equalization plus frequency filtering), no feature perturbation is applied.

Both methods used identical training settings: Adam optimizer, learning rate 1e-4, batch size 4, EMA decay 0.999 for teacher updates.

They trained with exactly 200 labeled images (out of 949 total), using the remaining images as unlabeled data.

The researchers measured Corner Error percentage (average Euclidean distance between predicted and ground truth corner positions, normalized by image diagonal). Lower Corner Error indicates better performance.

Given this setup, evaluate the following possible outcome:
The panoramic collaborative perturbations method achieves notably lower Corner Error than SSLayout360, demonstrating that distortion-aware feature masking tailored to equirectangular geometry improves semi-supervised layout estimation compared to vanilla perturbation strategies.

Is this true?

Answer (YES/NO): NO